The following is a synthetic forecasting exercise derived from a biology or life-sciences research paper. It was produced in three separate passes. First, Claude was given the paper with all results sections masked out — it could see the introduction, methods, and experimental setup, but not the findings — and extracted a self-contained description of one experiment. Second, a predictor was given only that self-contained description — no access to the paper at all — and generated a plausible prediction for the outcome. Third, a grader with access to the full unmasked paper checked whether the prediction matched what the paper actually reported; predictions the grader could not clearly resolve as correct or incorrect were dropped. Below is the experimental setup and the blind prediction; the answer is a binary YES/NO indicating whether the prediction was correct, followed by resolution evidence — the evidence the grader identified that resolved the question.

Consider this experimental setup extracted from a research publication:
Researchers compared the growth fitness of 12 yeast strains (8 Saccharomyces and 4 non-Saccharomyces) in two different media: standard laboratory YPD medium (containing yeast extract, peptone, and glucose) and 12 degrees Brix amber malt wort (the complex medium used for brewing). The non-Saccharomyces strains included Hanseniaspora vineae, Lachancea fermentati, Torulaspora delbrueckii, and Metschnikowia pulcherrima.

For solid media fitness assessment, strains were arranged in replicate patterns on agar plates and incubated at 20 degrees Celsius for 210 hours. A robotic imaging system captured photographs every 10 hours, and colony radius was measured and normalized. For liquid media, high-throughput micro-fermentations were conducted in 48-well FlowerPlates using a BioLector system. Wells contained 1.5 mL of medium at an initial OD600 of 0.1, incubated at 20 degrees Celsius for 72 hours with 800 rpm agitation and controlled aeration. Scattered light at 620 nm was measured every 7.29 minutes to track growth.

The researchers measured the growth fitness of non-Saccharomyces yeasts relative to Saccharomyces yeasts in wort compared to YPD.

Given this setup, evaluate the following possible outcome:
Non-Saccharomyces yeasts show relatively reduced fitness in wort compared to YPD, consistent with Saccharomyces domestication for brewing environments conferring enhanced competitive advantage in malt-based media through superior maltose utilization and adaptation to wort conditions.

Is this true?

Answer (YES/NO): YES